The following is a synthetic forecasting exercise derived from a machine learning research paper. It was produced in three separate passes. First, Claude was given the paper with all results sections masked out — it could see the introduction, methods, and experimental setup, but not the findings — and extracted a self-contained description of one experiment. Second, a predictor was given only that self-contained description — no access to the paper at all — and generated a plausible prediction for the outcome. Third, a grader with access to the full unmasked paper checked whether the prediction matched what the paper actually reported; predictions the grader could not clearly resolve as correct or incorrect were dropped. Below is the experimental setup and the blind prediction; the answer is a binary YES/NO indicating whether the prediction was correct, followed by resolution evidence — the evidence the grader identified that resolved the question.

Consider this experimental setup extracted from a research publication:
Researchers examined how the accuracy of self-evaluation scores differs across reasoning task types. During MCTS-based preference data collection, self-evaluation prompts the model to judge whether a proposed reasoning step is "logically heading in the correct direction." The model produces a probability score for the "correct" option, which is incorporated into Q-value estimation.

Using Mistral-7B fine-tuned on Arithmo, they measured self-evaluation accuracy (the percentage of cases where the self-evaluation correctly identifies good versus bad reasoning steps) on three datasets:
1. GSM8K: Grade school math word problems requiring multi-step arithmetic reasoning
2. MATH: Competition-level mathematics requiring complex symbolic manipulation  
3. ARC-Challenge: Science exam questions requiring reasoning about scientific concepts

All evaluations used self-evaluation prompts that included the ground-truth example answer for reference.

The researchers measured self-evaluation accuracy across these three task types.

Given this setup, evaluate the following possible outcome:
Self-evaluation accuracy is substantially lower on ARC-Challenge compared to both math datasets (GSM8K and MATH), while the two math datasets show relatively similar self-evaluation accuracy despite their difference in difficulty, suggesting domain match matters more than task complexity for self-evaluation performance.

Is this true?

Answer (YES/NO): NO